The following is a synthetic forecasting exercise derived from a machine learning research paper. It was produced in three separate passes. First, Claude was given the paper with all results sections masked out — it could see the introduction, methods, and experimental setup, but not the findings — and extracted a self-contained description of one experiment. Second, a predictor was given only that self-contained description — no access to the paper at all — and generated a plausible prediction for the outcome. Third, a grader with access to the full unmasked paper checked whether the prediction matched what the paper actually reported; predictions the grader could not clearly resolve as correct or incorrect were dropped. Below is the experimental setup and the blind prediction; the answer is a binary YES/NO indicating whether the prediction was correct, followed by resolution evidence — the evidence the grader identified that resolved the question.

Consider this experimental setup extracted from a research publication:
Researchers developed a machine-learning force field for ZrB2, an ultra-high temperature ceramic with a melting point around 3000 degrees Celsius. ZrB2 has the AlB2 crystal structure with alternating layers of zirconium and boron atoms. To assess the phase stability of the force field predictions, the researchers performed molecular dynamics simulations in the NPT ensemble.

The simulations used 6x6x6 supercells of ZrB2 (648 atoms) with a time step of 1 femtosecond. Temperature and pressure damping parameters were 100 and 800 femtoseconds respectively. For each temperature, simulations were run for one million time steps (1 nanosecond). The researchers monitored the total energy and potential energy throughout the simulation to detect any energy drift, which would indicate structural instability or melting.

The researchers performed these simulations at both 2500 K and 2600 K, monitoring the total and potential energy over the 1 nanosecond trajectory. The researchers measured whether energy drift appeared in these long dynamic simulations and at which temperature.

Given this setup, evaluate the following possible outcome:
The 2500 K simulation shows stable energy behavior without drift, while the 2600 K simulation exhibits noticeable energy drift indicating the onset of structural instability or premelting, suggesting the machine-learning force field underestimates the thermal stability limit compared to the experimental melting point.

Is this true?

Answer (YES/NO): YES